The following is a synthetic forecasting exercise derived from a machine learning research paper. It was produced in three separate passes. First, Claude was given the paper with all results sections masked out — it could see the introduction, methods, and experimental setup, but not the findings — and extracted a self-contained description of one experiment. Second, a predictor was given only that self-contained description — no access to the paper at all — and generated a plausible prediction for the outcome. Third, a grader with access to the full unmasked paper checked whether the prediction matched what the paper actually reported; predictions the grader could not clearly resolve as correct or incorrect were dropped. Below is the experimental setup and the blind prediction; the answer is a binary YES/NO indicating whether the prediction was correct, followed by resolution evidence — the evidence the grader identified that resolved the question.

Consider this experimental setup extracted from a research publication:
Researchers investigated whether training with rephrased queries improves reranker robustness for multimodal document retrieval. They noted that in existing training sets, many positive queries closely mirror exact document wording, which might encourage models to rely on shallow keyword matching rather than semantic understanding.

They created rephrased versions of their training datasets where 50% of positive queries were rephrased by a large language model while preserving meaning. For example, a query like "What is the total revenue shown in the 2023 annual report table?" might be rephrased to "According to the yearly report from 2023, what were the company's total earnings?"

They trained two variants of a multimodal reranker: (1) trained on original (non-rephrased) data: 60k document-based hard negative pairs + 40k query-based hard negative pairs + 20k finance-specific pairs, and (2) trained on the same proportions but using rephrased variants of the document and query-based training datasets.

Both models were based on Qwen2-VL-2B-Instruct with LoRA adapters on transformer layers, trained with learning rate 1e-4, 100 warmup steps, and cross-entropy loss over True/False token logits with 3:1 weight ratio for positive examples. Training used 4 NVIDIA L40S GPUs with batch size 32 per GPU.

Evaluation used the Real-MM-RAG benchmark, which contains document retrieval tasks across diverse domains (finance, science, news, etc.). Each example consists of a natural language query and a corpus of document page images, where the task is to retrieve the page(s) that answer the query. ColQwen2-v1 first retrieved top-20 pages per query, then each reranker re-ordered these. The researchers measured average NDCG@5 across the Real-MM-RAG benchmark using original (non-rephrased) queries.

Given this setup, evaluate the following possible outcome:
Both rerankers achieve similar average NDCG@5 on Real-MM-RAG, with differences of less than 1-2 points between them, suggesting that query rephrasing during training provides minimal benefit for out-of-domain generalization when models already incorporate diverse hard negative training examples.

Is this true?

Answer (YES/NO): NO